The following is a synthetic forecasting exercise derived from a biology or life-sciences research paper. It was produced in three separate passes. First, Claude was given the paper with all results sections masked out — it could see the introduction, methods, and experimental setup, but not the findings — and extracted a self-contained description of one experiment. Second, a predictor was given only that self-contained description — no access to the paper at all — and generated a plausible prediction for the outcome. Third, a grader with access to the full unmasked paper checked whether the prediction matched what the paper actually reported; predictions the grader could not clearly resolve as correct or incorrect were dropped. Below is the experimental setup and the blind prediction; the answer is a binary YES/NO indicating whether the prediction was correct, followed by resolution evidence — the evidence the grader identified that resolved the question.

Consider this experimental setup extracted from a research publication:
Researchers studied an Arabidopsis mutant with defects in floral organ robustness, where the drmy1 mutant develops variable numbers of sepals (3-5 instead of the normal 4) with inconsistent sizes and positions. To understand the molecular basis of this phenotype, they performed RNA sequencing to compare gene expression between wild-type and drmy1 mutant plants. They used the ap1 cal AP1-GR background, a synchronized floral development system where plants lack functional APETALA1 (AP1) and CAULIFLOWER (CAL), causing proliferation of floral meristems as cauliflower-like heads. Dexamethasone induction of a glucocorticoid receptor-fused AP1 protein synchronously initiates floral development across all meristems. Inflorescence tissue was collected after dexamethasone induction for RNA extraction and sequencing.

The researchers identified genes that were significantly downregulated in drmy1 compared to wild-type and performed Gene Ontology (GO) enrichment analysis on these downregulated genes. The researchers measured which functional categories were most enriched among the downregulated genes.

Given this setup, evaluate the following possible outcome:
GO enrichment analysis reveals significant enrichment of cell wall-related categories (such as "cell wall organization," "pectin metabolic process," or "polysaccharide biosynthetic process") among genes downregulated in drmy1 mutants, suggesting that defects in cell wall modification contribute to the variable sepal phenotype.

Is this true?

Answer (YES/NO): NO